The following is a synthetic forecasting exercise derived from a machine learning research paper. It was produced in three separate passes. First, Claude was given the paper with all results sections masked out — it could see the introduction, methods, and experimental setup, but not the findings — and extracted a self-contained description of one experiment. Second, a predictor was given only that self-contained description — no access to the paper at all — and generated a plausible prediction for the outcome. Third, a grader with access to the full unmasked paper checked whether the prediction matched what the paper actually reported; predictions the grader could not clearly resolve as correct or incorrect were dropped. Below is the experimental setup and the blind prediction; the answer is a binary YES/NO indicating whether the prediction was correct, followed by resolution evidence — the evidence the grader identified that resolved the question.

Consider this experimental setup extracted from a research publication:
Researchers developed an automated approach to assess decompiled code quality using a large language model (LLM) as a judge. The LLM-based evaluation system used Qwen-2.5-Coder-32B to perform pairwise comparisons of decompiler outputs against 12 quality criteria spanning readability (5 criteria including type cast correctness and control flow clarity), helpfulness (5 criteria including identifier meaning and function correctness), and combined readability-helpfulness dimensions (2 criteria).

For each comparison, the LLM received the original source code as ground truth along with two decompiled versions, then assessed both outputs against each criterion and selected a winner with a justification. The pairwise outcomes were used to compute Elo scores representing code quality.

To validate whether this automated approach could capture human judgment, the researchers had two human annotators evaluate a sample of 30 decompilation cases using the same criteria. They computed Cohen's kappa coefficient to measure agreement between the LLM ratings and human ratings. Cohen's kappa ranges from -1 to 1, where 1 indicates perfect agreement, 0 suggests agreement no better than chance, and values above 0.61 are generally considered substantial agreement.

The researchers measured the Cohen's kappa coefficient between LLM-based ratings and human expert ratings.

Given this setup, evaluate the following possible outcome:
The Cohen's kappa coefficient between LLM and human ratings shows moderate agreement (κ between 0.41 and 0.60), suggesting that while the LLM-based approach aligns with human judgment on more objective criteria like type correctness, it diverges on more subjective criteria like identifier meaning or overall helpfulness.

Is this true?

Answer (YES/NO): NO